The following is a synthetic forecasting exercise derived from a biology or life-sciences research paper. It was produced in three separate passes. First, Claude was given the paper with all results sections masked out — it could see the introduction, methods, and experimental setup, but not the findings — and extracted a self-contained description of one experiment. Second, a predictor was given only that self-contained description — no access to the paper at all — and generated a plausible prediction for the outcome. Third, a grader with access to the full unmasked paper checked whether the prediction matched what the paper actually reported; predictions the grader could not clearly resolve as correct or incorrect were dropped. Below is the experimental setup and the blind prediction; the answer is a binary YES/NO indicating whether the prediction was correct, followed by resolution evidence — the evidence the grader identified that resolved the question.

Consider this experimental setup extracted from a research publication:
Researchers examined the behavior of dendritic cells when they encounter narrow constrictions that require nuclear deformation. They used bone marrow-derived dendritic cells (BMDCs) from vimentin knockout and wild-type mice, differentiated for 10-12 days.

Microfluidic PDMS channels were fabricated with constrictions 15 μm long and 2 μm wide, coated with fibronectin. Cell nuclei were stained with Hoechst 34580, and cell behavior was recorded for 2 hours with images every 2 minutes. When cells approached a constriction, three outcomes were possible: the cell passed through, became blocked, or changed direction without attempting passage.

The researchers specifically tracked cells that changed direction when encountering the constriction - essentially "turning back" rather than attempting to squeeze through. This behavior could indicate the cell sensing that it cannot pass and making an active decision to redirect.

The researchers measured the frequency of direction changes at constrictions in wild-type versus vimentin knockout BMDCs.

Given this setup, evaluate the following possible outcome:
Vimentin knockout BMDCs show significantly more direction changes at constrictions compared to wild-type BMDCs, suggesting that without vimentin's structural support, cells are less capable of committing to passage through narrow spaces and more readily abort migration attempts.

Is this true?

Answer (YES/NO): NO